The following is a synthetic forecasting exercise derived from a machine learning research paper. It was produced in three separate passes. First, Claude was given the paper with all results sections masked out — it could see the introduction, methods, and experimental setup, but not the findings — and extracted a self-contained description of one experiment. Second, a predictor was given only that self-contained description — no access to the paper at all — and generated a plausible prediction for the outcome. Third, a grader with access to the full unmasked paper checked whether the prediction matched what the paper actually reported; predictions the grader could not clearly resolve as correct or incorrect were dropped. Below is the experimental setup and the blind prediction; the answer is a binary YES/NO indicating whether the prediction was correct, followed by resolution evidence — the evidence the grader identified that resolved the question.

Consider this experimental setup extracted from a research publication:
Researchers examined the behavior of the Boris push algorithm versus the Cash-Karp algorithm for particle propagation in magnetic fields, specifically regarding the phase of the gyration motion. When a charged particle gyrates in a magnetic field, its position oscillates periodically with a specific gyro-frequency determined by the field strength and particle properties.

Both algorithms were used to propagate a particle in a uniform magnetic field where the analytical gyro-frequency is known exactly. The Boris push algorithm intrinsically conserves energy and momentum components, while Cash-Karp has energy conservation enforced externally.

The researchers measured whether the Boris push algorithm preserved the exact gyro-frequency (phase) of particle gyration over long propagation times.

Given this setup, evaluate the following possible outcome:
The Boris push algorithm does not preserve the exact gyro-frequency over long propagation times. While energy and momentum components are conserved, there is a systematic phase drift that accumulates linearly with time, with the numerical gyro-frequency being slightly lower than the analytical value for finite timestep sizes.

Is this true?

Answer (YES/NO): NO